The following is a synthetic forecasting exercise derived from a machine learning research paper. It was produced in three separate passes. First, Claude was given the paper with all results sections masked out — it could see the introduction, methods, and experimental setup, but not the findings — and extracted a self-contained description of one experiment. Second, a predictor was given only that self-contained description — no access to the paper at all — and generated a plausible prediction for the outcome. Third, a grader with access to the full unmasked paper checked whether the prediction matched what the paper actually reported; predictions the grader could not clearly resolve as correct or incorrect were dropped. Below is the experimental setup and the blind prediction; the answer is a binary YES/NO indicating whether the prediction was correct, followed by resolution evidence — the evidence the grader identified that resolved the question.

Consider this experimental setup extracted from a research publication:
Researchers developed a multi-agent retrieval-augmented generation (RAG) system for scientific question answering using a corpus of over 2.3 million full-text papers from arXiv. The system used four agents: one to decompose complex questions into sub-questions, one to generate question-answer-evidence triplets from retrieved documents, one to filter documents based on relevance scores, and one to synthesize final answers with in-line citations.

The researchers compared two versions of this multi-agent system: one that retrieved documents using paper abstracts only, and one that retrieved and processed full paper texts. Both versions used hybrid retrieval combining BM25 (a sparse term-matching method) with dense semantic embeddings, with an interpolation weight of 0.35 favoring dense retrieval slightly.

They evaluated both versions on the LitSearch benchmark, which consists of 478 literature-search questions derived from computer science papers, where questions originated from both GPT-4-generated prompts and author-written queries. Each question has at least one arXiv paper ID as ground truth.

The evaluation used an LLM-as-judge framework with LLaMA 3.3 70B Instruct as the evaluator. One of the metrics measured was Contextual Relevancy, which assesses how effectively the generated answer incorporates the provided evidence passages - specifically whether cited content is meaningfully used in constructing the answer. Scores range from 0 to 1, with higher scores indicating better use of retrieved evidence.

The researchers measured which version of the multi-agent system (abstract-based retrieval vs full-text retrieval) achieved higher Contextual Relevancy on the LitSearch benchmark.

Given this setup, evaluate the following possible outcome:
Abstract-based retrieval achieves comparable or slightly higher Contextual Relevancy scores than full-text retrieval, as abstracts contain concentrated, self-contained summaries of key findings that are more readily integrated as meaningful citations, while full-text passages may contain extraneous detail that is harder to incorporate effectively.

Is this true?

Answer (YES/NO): YES